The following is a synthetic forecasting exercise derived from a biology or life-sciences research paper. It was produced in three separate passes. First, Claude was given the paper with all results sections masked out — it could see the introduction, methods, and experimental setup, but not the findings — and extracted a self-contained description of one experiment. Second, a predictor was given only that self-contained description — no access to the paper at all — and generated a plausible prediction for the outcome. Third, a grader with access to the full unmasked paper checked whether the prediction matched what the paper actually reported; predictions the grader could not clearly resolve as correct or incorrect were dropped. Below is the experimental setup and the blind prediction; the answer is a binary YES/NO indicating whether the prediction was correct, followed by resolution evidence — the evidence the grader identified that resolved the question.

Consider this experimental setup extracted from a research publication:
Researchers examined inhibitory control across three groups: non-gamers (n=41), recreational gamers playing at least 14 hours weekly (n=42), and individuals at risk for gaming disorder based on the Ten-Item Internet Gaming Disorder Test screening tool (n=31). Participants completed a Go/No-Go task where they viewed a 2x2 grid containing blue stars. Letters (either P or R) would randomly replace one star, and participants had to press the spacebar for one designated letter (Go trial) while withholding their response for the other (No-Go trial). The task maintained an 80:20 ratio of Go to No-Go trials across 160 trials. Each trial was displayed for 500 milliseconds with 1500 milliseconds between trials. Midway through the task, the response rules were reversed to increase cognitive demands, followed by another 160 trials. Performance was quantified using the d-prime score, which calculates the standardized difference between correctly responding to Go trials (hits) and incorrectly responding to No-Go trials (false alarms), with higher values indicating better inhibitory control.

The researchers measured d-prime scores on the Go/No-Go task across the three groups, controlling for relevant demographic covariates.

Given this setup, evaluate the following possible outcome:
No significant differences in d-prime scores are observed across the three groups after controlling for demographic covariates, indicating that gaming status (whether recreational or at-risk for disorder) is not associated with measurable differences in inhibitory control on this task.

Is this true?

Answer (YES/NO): YES